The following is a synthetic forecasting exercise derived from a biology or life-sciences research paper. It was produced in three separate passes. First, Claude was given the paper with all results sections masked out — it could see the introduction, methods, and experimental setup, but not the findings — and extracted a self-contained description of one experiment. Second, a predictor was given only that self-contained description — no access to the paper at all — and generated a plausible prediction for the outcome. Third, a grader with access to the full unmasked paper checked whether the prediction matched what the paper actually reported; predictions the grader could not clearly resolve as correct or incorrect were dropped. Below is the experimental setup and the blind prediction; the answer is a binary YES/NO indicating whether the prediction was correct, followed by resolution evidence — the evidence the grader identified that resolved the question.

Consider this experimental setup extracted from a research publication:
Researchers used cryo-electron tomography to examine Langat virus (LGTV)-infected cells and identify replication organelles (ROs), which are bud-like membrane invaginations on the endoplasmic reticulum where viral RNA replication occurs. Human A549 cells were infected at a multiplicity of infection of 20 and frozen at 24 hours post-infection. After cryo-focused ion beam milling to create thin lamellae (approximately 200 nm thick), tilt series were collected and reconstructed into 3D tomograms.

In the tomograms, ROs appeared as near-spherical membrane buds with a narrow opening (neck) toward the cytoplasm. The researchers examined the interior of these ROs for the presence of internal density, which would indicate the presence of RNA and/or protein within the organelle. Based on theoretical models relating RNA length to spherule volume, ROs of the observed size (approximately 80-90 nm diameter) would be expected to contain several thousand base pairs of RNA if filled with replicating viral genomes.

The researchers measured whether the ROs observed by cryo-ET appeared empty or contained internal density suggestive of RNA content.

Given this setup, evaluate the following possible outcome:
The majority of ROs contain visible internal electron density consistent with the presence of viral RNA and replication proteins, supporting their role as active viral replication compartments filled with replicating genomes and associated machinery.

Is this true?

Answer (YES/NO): YES